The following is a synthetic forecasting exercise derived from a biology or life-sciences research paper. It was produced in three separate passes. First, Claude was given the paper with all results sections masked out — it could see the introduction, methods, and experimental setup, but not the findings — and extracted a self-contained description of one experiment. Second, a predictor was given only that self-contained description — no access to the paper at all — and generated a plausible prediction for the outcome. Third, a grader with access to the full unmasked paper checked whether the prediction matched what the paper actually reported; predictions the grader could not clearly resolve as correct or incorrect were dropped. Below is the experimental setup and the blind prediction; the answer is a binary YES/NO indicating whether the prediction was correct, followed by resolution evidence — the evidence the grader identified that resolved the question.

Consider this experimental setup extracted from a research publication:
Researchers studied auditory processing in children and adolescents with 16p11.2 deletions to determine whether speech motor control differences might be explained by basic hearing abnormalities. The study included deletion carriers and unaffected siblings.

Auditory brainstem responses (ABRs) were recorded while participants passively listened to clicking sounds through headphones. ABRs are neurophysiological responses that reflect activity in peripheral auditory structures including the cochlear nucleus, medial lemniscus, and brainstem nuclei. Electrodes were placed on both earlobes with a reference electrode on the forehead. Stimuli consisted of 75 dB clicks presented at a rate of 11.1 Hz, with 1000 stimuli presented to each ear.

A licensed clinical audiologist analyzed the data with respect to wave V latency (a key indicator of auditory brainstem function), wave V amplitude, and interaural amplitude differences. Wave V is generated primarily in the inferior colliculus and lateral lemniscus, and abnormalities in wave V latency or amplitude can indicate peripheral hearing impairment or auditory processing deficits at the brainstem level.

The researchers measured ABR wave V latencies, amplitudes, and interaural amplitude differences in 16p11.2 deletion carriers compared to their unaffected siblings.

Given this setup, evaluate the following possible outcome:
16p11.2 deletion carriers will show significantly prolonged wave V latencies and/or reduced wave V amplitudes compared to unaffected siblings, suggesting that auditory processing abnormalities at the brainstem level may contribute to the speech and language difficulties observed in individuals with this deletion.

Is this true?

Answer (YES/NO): NO